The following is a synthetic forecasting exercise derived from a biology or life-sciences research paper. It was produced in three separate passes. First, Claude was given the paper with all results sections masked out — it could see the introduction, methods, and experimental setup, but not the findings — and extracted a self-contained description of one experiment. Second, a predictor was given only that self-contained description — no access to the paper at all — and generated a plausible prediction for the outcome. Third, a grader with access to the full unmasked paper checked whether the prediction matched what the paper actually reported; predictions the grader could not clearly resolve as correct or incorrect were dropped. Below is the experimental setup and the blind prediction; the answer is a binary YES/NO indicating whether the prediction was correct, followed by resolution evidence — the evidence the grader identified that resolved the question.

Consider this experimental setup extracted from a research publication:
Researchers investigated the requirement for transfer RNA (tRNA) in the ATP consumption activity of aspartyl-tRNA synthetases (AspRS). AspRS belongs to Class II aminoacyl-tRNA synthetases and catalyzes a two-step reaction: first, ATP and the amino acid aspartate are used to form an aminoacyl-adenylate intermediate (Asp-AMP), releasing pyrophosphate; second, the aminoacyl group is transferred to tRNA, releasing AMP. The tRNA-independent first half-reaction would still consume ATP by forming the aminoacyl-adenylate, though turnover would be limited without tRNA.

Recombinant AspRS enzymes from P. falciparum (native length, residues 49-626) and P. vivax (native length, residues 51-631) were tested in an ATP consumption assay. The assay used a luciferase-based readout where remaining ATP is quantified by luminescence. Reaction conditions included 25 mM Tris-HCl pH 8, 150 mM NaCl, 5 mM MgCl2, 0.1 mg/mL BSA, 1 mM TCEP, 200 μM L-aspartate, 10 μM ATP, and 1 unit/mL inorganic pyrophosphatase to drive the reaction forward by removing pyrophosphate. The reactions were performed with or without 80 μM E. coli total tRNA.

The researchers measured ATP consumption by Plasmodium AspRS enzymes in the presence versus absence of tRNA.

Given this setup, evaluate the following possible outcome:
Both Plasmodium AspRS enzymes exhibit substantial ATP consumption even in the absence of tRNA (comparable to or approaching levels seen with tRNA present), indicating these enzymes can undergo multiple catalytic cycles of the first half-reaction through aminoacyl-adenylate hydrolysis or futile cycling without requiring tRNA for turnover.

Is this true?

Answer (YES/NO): NO